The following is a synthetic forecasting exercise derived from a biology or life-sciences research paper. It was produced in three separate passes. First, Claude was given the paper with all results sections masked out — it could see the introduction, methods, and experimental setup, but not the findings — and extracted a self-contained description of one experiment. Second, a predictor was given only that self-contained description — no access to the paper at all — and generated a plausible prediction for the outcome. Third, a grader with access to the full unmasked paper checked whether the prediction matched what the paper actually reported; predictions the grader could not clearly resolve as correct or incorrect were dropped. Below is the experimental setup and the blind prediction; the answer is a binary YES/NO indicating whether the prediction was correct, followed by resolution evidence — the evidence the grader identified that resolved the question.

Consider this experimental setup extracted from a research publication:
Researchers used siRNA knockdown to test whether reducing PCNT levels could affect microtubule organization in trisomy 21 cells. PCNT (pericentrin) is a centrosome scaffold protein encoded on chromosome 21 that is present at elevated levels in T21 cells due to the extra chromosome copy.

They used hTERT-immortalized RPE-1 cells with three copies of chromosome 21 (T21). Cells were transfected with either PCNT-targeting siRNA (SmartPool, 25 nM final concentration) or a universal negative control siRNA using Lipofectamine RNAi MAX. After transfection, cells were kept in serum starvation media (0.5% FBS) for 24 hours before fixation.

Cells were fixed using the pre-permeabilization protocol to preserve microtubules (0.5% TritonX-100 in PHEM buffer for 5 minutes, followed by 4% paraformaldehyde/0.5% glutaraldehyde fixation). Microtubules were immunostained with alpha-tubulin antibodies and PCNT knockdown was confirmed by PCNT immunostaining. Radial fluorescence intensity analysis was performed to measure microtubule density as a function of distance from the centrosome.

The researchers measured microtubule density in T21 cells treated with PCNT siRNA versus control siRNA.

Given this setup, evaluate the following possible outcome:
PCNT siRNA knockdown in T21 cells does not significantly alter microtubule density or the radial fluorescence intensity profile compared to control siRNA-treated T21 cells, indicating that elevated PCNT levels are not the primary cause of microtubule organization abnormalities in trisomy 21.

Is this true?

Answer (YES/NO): NO